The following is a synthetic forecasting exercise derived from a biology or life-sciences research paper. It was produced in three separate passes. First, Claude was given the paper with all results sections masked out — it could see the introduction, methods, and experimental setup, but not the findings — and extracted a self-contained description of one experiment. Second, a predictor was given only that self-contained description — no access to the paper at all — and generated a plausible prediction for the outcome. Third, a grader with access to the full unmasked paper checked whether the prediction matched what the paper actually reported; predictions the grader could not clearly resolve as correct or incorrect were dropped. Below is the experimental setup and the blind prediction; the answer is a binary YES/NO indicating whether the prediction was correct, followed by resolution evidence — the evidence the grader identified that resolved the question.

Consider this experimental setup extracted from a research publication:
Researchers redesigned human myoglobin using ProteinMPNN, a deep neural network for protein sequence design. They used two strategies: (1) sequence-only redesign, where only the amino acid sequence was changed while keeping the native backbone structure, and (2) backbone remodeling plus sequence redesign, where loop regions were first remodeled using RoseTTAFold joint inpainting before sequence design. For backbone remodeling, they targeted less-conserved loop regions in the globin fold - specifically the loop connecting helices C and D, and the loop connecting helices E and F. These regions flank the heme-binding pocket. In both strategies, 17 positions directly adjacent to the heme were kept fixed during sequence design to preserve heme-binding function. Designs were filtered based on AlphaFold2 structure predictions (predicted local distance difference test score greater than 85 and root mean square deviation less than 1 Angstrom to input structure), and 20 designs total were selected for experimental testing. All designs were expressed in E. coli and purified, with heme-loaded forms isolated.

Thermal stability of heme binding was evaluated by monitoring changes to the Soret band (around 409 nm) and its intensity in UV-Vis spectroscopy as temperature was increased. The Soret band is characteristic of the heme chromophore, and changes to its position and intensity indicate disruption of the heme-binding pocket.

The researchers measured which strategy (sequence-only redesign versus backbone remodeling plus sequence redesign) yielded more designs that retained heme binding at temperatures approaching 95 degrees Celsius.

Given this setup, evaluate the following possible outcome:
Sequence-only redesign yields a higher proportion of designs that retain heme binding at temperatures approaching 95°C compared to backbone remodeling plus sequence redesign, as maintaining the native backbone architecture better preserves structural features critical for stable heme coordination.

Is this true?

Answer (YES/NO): NO